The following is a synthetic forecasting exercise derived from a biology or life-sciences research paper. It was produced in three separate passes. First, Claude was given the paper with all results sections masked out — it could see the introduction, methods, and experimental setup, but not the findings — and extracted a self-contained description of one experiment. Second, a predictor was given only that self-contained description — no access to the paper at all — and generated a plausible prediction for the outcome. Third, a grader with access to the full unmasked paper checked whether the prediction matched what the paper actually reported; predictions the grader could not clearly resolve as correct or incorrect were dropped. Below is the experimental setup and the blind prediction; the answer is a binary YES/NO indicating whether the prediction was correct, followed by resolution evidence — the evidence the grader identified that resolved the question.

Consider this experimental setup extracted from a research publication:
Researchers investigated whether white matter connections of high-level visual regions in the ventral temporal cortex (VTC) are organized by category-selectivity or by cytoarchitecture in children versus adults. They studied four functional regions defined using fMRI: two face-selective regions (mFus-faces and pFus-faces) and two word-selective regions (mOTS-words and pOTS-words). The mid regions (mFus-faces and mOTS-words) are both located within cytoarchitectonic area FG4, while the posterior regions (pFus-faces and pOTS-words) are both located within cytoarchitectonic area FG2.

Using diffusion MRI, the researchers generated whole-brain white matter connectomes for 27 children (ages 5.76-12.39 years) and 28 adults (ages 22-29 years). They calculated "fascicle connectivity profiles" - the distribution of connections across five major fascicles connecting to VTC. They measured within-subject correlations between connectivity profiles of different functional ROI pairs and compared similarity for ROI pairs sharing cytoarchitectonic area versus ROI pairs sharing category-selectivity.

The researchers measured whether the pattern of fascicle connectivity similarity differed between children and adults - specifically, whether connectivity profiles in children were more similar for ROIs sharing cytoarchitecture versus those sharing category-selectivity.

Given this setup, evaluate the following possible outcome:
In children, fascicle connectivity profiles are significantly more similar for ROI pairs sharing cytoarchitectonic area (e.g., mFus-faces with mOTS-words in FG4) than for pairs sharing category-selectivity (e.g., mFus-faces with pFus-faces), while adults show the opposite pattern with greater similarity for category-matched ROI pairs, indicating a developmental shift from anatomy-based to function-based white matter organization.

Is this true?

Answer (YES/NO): NO